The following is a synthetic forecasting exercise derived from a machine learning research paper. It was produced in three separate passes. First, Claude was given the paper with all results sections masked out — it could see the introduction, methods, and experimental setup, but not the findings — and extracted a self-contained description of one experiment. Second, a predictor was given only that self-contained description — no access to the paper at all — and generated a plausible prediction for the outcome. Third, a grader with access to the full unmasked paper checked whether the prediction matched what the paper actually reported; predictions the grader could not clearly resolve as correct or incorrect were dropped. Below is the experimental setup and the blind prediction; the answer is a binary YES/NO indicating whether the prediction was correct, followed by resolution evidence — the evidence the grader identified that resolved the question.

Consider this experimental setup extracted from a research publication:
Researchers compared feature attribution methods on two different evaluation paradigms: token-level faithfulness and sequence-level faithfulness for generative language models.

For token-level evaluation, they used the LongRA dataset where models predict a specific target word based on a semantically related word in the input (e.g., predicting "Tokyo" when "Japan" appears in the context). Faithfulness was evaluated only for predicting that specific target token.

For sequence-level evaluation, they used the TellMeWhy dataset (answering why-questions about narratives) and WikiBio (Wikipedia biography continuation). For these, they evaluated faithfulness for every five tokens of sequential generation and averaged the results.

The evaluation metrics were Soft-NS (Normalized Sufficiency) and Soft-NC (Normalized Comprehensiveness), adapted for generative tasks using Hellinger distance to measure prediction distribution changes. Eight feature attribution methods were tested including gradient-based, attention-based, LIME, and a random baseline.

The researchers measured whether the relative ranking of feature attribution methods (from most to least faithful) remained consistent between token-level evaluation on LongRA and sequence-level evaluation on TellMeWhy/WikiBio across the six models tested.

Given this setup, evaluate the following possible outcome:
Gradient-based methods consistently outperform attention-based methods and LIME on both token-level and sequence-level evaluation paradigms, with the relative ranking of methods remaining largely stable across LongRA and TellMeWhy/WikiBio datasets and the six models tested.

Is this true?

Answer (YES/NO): NO